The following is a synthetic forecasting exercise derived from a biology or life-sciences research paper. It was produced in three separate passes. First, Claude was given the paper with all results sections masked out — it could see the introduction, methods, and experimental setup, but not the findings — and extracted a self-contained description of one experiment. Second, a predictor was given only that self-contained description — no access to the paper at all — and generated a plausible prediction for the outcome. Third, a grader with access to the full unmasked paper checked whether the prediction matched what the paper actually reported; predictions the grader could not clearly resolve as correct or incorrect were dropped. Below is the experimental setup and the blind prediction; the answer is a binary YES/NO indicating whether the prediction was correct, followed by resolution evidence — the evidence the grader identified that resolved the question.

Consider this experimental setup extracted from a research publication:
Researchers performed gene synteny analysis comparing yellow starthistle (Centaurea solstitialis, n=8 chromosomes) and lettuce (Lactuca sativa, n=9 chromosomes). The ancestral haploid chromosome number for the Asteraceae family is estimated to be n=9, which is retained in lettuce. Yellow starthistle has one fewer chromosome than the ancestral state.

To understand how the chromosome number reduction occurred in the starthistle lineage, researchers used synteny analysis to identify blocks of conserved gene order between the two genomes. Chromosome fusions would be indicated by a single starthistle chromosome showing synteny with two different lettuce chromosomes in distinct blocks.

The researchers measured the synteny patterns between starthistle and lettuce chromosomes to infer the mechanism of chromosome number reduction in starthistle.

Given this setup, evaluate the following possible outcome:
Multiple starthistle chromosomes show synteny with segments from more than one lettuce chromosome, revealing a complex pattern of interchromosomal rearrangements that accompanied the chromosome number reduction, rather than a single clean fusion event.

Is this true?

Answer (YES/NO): YES